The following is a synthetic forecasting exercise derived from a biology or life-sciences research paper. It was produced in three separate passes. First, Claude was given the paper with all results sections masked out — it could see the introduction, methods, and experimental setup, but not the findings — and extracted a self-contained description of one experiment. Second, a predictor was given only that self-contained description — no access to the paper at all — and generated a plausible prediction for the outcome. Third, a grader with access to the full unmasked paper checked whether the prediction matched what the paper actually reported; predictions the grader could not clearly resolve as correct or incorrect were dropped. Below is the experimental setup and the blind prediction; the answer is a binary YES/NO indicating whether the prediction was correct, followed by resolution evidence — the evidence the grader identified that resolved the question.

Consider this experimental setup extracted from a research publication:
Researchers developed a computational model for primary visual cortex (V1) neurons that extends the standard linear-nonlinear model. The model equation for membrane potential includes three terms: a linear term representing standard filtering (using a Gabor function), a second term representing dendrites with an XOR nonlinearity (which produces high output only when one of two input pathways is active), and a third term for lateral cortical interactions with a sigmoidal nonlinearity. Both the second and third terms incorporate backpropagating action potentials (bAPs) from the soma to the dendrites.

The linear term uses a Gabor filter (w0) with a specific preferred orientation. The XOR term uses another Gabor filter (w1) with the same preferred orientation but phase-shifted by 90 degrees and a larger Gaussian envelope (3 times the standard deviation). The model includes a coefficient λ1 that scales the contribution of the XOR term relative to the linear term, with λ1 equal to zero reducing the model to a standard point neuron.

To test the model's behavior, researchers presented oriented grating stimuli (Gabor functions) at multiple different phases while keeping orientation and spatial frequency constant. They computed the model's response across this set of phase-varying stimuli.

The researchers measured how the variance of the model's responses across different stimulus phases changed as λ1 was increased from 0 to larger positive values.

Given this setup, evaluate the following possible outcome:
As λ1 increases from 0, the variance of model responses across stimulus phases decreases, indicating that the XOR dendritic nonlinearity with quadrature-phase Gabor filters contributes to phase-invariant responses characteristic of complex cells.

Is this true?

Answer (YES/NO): YES